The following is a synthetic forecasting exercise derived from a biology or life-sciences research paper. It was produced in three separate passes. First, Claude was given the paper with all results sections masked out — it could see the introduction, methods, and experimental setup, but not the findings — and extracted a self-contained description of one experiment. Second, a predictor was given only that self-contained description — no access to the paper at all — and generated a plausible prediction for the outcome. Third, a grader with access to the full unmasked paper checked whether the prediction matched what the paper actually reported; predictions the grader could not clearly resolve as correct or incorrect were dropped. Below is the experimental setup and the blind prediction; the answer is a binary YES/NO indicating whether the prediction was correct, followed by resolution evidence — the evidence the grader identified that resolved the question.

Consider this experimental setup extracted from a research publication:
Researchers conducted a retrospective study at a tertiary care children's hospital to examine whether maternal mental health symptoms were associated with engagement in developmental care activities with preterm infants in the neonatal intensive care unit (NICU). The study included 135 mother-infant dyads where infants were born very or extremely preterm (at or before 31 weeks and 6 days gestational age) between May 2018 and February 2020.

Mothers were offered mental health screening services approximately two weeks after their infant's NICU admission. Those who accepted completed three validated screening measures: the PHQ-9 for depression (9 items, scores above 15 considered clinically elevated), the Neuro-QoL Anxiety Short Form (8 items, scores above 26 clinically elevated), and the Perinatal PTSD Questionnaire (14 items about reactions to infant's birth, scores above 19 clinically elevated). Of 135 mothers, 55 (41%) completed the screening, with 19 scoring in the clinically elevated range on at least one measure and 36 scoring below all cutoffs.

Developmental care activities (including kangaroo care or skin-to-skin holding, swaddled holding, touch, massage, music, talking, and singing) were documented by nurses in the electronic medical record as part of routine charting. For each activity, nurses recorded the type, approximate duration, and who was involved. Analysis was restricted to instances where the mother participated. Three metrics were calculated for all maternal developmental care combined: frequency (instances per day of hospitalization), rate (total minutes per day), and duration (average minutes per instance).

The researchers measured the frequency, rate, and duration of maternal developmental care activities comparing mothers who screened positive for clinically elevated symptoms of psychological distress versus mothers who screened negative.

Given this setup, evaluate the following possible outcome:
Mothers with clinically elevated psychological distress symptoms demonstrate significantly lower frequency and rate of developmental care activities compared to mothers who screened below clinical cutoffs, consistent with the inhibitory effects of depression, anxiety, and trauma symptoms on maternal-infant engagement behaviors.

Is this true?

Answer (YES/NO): NO